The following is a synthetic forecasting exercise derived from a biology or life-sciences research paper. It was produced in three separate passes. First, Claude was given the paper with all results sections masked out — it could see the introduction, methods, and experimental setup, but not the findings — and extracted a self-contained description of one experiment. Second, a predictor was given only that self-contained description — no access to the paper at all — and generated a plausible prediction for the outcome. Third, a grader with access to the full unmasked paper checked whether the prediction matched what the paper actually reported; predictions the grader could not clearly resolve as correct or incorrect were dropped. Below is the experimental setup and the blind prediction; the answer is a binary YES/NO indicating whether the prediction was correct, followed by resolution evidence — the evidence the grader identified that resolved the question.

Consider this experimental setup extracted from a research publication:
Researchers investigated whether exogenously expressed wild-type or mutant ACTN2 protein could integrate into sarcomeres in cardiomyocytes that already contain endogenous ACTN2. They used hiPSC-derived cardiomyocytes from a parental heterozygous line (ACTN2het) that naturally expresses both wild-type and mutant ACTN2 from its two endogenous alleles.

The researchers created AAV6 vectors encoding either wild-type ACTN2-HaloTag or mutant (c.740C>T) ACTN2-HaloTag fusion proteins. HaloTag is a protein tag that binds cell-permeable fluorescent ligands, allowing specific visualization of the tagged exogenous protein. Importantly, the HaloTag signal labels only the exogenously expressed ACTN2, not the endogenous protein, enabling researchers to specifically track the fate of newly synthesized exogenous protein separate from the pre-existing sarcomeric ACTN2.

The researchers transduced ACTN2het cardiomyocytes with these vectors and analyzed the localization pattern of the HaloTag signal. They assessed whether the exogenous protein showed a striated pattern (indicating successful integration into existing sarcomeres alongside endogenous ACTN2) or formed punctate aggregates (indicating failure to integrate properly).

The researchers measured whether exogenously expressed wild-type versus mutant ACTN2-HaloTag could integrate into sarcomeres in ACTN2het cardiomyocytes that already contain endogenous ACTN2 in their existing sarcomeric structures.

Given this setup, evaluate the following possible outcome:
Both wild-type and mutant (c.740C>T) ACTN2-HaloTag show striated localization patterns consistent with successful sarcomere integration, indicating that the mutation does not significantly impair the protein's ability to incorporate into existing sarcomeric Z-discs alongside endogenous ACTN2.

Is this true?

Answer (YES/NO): NO